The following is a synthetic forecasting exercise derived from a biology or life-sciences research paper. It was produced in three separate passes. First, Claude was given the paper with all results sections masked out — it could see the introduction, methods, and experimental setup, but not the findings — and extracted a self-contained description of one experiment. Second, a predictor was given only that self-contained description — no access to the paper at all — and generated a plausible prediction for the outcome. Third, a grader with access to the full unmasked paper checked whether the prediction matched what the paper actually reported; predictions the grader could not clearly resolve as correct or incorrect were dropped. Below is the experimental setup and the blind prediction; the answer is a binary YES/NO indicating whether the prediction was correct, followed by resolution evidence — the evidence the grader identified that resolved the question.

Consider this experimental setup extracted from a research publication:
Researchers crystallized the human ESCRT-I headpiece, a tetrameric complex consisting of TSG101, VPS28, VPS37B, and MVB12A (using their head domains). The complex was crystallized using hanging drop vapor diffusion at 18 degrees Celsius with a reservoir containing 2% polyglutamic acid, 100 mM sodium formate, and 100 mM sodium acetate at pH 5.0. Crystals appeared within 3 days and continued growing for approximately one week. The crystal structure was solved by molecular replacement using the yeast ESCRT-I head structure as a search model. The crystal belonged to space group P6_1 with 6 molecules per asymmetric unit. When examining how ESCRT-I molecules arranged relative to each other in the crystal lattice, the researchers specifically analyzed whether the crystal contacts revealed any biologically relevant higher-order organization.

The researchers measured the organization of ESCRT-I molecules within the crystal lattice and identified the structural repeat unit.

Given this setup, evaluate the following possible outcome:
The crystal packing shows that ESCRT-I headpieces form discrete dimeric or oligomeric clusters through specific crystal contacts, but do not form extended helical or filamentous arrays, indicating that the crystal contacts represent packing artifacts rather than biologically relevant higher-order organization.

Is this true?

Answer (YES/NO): NO